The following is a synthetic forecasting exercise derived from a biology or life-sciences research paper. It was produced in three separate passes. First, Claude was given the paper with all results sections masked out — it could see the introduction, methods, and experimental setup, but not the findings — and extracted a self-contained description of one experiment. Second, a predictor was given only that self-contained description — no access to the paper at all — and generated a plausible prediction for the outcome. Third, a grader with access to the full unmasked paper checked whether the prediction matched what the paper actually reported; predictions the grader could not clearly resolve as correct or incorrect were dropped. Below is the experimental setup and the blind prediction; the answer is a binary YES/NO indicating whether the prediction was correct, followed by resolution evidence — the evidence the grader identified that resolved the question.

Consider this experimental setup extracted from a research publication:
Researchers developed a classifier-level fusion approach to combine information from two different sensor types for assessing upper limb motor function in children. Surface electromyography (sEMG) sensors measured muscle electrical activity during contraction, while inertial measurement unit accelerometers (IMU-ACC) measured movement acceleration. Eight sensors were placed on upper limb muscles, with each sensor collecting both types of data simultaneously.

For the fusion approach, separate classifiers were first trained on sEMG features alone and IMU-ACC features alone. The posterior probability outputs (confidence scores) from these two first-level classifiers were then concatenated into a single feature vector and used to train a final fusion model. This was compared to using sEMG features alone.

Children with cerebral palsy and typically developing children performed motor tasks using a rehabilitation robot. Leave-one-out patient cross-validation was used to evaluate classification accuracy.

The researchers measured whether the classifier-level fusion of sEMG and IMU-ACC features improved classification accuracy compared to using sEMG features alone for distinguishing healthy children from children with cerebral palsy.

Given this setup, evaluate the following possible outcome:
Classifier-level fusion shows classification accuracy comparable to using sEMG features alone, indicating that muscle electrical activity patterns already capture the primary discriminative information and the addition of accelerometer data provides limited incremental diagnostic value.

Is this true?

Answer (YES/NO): NO